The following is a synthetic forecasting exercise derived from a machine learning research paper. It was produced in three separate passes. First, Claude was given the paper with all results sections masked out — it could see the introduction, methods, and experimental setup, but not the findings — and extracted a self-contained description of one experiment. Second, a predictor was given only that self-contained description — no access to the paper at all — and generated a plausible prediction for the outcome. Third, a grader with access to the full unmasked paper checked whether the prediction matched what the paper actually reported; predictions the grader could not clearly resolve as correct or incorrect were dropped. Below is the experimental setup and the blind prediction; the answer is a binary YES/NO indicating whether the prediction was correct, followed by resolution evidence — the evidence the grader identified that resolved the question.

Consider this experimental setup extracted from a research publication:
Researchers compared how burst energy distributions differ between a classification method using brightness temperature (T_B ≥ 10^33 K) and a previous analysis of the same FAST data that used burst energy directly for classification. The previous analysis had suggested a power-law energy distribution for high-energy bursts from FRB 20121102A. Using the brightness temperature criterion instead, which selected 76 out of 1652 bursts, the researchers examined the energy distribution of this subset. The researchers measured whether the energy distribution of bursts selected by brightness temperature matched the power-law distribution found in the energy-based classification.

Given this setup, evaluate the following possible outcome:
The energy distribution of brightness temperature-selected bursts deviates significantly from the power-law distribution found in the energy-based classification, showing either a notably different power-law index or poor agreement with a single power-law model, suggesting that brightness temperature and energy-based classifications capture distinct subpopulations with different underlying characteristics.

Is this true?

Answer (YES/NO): YES